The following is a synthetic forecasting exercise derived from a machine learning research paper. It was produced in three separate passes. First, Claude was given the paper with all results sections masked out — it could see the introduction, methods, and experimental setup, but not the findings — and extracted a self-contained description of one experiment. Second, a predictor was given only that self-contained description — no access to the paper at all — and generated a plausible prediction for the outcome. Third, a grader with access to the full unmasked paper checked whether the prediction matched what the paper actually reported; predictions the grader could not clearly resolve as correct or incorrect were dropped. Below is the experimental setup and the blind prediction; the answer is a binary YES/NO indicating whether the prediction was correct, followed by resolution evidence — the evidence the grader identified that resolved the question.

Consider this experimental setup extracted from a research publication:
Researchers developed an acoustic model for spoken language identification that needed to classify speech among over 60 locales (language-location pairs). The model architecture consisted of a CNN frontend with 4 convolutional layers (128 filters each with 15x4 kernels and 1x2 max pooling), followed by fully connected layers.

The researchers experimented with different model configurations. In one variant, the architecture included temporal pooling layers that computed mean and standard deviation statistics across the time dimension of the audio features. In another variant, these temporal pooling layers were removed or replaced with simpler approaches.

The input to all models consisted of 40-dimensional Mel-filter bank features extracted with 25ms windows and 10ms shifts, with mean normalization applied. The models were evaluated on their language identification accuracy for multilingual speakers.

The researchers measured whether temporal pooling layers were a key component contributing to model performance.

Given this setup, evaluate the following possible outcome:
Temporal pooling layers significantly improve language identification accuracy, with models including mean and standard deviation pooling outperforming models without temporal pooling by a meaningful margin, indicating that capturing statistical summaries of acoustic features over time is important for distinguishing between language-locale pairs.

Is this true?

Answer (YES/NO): YES